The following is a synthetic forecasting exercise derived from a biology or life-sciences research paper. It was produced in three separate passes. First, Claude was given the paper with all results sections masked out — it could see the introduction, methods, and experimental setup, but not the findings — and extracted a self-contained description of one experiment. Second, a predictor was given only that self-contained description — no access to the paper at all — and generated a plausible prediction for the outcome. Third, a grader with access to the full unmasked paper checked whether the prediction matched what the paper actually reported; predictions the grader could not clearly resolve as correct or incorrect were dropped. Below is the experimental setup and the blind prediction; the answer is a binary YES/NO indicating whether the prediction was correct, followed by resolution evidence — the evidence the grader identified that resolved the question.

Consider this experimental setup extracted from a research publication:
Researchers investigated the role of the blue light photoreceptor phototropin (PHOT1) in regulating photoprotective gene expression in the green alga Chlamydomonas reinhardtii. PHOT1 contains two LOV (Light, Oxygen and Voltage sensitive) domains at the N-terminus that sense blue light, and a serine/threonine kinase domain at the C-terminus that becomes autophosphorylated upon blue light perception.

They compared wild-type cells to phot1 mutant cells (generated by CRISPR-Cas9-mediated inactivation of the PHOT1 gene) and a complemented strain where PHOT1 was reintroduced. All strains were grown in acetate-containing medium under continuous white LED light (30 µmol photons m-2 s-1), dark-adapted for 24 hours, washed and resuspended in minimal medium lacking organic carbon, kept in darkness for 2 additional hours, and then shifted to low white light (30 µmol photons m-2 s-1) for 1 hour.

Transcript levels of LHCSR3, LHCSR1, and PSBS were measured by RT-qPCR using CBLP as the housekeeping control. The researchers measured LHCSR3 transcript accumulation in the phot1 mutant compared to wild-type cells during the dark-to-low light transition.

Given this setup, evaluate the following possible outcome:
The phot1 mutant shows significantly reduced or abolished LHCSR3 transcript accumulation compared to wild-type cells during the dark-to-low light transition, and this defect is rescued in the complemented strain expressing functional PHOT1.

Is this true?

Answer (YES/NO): YES